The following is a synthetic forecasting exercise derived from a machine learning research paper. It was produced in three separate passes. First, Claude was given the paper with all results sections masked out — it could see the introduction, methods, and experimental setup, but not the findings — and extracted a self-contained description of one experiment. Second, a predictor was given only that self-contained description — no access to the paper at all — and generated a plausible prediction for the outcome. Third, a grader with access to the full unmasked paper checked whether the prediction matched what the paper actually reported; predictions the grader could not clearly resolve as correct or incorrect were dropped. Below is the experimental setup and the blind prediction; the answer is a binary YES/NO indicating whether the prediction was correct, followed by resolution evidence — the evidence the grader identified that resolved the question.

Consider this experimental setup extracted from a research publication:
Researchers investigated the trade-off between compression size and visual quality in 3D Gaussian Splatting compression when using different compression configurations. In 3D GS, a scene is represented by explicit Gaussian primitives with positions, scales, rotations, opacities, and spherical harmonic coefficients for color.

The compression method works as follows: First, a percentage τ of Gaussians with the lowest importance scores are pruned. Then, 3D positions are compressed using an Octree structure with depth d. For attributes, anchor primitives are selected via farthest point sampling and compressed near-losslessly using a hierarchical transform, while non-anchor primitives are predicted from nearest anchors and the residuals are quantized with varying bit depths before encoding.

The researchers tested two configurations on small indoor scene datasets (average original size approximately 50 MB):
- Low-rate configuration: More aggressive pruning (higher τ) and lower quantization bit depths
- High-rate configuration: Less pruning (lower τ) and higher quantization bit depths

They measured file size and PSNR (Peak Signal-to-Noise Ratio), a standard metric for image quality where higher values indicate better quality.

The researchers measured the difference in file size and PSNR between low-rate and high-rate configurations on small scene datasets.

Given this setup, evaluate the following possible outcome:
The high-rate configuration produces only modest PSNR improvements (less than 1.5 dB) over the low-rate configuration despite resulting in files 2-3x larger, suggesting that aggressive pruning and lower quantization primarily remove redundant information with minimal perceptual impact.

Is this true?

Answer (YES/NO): NO